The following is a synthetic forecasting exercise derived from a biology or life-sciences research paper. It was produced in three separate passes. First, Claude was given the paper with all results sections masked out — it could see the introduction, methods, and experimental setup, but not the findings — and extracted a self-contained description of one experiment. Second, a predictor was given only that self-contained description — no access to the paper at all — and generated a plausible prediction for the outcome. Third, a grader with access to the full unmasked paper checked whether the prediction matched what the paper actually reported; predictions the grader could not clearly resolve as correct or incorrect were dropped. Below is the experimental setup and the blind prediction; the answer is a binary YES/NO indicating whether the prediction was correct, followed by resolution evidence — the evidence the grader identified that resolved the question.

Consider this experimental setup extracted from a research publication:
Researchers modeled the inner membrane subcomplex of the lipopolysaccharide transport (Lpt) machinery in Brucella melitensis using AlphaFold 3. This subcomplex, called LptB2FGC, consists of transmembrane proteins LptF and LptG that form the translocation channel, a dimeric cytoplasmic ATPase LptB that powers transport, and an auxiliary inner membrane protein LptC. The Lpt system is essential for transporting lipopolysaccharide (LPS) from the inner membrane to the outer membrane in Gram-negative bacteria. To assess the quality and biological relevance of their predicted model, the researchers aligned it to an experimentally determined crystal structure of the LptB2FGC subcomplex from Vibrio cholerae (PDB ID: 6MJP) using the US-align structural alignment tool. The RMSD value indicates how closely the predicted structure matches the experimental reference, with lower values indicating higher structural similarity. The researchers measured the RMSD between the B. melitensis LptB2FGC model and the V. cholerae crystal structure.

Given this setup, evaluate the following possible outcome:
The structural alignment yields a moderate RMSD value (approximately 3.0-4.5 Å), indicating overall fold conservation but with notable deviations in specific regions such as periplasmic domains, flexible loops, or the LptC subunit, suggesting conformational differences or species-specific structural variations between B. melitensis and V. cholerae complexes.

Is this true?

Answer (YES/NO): NO